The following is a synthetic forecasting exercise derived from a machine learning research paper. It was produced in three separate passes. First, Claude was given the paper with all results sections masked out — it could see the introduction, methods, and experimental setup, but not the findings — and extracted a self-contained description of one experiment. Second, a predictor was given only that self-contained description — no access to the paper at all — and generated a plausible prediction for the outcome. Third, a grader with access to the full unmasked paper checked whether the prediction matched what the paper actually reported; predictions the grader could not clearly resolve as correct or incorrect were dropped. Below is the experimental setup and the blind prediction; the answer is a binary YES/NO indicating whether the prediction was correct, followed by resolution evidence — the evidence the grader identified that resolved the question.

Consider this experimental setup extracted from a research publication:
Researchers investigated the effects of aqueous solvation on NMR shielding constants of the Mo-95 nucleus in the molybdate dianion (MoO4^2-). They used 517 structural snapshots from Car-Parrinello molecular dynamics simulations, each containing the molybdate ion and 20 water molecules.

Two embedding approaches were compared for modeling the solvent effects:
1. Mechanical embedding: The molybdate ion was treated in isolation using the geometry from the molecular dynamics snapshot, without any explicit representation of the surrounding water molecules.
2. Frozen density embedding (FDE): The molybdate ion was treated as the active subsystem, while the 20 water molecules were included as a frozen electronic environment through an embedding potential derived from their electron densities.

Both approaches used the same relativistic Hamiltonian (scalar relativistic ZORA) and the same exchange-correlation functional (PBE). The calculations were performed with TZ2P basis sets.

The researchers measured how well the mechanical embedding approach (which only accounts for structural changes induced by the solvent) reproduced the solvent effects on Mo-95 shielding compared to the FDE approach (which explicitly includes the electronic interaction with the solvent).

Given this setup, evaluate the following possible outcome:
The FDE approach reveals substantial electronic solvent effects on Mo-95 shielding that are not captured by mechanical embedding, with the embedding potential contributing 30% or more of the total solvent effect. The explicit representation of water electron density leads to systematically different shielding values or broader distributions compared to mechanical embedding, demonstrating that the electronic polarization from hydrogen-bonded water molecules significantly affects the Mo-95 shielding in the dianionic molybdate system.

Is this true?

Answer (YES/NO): NO